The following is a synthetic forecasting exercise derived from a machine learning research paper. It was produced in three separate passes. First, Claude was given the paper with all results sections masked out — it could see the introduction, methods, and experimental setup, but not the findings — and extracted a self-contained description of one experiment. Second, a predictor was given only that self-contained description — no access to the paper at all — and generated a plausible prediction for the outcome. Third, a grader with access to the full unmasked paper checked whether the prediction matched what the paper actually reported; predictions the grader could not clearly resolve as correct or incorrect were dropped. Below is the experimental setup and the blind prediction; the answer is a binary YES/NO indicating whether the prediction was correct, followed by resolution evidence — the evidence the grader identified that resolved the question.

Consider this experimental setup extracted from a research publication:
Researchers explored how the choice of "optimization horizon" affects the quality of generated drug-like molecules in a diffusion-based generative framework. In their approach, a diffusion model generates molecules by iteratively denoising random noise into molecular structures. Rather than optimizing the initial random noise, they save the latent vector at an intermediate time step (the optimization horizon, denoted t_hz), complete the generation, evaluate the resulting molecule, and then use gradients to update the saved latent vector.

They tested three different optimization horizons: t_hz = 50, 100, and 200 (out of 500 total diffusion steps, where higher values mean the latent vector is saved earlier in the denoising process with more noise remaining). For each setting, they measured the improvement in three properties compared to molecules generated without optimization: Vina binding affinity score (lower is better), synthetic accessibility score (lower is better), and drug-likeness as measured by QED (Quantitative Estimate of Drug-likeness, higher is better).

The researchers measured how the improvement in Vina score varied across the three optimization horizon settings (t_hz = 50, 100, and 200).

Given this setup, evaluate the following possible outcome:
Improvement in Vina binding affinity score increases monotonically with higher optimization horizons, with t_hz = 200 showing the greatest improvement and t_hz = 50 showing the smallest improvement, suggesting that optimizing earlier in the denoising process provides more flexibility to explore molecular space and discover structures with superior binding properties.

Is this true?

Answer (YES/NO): NO